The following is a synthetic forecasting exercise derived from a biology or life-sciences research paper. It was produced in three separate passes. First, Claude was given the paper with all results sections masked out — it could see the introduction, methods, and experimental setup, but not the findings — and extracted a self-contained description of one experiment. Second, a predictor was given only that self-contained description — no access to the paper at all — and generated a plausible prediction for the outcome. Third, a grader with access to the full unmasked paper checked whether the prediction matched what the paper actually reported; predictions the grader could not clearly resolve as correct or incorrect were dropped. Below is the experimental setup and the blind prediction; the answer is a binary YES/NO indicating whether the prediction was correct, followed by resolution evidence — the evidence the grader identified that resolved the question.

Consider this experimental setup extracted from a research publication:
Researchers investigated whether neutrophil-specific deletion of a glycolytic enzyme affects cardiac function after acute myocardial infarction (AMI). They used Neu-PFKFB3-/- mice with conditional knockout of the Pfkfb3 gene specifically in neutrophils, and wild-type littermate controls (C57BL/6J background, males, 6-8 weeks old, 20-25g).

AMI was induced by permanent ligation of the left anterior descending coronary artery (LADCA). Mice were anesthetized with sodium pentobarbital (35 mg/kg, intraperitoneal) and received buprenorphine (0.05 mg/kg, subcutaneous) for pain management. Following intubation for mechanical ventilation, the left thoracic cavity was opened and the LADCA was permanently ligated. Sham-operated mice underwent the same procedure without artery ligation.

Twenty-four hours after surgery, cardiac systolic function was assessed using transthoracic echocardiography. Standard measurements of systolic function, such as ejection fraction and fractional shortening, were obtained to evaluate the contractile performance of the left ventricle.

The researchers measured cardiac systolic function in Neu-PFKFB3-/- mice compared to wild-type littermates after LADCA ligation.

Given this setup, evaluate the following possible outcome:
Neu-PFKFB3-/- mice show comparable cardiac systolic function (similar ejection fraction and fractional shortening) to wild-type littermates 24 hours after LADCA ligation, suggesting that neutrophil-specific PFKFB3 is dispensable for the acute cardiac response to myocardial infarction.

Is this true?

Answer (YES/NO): NO